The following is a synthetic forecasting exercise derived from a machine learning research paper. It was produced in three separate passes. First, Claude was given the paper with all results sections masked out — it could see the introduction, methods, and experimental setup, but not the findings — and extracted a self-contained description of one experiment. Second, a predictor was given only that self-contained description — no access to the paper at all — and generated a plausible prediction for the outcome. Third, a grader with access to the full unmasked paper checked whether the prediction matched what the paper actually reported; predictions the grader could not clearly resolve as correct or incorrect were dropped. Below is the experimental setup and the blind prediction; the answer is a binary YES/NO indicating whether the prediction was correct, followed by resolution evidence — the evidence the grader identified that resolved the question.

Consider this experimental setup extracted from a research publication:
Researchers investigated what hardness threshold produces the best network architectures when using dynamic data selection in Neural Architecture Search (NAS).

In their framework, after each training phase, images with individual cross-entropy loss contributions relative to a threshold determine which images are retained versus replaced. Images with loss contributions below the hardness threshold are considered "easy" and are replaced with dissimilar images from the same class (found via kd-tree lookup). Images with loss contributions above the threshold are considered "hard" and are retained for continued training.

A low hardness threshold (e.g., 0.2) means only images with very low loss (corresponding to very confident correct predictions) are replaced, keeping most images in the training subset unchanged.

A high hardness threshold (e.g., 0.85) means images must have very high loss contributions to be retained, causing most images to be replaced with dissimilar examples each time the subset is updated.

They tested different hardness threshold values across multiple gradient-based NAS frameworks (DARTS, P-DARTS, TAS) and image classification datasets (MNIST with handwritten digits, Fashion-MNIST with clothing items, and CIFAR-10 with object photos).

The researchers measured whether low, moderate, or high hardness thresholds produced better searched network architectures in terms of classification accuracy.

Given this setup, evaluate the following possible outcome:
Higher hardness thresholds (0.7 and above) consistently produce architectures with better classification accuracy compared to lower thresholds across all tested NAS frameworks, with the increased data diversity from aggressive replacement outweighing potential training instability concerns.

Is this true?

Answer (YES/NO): NO